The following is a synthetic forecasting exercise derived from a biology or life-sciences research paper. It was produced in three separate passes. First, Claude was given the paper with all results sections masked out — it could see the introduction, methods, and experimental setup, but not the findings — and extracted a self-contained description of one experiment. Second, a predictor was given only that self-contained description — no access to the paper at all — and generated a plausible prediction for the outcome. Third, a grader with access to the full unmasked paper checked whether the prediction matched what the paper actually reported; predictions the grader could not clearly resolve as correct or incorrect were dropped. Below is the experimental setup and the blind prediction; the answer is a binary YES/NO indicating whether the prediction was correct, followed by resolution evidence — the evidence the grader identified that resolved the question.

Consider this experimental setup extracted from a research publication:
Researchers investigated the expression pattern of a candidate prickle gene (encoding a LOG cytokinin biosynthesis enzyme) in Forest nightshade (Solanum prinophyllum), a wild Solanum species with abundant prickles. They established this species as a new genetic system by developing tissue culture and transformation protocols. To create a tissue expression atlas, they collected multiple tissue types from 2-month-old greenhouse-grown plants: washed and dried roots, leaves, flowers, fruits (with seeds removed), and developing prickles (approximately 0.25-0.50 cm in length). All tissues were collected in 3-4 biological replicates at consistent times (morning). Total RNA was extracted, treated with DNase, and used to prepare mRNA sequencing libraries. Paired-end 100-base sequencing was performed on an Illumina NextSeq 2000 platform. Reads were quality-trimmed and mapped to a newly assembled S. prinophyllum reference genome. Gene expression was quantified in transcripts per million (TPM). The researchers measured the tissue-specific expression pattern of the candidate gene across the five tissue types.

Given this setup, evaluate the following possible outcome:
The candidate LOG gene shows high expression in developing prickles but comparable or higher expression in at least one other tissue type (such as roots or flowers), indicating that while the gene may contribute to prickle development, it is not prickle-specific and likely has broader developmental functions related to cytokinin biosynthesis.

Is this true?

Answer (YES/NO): YES